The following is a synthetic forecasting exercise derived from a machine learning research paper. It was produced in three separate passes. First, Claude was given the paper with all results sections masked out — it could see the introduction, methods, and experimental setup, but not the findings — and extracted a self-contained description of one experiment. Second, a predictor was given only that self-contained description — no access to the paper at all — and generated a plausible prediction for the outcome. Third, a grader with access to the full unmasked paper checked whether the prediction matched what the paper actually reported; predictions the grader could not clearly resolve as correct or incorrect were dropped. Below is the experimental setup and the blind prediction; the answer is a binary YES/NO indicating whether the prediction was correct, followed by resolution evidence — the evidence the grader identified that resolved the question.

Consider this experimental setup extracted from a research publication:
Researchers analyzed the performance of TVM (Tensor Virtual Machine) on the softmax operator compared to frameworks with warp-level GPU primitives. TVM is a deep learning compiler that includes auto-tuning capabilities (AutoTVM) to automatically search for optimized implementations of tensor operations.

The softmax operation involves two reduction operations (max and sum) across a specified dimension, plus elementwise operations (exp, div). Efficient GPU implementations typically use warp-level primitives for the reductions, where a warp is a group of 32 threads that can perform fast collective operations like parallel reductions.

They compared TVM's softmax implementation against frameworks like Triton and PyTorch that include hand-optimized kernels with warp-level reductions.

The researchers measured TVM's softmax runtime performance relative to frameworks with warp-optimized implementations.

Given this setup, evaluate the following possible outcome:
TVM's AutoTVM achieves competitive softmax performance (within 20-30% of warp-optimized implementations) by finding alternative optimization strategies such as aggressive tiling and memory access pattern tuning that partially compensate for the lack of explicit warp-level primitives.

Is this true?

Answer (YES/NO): NO